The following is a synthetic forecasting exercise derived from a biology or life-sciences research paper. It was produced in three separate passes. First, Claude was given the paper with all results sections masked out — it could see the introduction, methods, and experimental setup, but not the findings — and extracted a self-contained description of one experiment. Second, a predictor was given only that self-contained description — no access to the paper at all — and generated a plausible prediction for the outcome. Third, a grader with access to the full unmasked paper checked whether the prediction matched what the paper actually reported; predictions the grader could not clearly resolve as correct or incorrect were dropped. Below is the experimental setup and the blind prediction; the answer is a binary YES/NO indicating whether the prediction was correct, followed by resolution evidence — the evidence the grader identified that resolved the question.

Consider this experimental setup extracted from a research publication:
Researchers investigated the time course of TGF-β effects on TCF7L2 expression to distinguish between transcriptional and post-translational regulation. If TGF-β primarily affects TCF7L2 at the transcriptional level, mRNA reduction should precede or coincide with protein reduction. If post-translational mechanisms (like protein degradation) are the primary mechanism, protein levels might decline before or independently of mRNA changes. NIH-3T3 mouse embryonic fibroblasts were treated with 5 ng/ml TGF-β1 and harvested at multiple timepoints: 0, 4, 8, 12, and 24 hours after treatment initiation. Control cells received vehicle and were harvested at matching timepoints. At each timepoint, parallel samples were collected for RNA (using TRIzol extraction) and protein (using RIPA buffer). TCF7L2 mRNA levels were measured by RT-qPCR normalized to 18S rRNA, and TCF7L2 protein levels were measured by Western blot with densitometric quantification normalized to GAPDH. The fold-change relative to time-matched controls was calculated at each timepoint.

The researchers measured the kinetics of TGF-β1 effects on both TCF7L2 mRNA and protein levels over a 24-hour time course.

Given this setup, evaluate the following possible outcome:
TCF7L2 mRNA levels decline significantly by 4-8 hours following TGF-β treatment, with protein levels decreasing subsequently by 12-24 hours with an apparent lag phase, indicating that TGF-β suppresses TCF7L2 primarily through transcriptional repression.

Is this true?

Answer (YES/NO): NO